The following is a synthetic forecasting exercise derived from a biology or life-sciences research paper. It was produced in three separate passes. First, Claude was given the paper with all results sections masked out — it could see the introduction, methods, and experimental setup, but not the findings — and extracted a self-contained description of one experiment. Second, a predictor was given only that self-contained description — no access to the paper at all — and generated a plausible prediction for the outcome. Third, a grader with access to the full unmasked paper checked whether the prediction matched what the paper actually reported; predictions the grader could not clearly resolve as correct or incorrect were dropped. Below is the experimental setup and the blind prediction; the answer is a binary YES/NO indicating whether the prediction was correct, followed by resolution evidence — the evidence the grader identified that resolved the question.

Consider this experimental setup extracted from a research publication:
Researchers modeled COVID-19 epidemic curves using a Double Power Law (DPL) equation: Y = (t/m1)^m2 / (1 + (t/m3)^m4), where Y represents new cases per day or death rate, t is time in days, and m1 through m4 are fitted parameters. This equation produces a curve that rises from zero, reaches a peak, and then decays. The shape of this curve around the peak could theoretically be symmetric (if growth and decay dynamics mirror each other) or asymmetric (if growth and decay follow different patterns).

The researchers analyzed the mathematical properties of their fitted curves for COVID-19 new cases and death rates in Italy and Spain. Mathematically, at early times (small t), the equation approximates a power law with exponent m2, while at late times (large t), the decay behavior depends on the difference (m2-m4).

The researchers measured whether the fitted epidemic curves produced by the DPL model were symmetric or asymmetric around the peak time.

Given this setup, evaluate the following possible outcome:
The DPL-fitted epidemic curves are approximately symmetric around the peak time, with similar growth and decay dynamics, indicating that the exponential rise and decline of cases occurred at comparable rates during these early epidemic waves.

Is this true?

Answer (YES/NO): NO